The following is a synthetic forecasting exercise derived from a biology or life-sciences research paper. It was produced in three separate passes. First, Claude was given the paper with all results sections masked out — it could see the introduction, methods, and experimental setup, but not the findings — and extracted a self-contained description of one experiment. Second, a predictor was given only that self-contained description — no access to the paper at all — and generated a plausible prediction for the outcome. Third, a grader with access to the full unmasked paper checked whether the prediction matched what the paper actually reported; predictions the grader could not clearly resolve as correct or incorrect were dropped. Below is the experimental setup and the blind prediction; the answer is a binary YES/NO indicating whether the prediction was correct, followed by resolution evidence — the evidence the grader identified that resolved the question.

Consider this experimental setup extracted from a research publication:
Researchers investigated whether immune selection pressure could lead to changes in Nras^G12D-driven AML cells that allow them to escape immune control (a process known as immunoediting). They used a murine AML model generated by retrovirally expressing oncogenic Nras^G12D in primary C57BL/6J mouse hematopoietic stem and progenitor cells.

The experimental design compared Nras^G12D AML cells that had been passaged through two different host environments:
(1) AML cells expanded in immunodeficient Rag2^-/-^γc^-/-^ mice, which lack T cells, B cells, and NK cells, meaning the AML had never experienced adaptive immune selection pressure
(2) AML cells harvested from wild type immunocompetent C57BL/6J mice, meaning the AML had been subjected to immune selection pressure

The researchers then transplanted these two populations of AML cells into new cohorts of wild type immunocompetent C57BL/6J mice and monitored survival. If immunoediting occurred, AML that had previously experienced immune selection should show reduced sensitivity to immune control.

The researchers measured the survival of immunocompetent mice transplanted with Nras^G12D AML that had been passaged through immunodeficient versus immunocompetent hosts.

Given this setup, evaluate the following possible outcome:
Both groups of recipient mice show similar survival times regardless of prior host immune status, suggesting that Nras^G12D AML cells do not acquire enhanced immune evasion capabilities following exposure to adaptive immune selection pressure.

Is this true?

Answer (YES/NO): NO